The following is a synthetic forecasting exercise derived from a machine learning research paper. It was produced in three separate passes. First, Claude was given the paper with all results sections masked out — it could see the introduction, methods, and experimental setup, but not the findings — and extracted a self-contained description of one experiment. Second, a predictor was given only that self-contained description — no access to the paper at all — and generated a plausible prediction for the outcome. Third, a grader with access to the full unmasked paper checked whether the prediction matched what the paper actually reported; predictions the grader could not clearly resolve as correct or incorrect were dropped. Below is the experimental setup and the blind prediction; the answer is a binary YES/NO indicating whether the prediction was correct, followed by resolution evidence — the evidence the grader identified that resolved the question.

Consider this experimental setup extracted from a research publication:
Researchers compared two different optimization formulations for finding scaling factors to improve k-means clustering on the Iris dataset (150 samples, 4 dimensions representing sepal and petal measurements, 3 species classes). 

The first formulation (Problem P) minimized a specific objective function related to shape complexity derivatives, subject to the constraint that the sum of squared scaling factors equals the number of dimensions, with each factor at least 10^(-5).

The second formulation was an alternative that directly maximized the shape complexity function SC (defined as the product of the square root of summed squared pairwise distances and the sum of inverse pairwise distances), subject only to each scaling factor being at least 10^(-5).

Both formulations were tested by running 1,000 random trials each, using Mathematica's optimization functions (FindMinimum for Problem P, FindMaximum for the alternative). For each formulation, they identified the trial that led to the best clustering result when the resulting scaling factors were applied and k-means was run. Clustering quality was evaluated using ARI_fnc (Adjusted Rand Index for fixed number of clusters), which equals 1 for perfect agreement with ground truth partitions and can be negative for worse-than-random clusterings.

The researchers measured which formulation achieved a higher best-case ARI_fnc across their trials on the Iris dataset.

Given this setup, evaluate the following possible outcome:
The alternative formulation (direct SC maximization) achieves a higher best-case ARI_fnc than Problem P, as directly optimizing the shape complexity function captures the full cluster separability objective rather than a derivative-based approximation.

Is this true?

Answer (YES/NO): YES